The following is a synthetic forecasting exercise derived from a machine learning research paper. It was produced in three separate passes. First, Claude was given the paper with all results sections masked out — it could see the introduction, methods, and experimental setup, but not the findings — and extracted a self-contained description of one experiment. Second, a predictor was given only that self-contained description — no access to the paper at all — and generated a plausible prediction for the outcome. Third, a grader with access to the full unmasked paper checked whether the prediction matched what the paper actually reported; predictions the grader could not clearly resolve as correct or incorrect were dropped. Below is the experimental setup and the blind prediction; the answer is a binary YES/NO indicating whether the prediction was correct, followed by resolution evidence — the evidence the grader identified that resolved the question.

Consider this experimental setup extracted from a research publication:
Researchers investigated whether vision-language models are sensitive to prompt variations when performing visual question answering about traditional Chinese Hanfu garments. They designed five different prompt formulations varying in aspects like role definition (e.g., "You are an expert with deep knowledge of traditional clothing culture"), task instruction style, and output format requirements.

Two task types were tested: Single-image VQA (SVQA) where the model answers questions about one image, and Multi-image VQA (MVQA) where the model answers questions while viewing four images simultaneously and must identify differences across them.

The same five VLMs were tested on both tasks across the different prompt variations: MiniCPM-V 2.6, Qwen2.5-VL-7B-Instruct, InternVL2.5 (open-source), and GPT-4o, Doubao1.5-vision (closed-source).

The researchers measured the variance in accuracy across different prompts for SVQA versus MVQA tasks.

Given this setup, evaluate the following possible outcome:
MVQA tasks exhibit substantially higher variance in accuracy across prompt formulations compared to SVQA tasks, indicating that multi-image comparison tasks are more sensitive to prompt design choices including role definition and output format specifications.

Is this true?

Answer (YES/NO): NO